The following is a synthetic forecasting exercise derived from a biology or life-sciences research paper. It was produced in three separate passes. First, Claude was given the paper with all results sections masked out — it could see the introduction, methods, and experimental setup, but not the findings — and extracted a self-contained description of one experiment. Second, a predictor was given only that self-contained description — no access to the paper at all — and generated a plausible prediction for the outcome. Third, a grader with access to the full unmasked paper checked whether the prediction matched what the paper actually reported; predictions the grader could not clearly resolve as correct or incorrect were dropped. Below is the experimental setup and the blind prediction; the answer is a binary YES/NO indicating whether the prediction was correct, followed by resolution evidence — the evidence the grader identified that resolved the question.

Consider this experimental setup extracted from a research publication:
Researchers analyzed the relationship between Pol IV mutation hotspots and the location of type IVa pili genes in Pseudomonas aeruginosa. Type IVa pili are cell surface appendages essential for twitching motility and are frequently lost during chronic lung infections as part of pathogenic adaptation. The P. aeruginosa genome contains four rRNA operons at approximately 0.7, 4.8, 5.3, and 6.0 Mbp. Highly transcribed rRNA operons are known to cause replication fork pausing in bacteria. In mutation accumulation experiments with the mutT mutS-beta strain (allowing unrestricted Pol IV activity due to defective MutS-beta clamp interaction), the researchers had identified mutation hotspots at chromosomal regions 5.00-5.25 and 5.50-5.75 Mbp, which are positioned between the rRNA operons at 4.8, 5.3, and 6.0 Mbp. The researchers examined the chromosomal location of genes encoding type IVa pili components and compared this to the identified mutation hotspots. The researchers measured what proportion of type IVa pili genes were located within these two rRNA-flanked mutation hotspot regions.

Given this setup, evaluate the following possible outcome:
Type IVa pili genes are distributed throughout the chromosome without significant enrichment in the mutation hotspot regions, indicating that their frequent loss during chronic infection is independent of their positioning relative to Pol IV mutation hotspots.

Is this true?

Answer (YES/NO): NO